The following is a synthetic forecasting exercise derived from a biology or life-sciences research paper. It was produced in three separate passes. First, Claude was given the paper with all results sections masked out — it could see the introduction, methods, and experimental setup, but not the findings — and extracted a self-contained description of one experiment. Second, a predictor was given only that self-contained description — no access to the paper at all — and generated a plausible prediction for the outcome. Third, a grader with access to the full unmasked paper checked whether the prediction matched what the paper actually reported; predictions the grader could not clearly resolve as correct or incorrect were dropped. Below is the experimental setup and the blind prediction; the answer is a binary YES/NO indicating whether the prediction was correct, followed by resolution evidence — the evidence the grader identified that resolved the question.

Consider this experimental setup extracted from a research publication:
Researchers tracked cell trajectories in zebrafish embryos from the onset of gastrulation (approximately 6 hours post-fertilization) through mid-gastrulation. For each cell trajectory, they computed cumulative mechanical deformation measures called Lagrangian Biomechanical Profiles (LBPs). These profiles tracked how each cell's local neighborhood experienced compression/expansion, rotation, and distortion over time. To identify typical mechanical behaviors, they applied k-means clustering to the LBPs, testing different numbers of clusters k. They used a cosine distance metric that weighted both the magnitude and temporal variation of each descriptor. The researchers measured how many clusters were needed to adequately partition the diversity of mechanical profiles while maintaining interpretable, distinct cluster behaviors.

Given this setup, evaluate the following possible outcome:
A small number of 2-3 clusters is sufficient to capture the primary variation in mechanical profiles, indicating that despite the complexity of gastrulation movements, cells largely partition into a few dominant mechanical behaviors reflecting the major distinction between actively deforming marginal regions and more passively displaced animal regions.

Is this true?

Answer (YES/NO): NO